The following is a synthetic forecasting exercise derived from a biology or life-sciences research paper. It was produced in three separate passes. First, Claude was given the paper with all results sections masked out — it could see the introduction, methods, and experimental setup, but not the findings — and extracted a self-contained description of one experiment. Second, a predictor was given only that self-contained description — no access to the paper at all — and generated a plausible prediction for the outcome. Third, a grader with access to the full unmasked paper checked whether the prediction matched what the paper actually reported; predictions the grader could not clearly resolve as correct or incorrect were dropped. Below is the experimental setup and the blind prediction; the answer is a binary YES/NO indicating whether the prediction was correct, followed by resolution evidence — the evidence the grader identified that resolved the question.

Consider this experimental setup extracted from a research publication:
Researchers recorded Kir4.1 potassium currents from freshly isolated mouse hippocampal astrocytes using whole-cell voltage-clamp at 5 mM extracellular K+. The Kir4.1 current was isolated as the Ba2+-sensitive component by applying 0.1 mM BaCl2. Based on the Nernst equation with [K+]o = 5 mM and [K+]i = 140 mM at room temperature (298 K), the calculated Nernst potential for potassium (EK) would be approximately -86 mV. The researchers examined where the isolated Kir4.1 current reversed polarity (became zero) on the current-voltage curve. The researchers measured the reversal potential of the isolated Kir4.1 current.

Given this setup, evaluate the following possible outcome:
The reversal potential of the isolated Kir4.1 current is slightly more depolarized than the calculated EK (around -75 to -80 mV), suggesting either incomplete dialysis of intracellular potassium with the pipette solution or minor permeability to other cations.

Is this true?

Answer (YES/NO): YES